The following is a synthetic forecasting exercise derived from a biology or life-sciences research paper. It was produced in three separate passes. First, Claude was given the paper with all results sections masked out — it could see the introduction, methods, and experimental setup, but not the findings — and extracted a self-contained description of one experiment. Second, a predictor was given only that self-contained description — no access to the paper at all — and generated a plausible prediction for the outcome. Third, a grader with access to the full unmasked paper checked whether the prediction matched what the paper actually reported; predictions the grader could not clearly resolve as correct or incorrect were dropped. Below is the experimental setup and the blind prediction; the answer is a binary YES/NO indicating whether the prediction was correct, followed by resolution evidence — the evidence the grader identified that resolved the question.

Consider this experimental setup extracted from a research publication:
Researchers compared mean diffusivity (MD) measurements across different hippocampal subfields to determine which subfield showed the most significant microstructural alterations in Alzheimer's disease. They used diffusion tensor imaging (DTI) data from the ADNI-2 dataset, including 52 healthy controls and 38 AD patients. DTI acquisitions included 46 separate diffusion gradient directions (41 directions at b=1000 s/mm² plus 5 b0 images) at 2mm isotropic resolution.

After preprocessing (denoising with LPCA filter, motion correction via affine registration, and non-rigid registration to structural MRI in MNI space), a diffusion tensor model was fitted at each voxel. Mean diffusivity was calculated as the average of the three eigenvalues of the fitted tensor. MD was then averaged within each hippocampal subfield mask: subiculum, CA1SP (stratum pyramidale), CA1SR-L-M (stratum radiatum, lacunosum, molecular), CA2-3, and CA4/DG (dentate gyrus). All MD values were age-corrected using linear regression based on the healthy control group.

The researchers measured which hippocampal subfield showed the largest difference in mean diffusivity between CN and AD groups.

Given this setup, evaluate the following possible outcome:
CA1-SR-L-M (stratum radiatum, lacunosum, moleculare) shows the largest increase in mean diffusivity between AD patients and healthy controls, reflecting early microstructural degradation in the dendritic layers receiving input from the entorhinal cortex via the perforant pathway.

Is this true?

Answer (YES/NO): NO